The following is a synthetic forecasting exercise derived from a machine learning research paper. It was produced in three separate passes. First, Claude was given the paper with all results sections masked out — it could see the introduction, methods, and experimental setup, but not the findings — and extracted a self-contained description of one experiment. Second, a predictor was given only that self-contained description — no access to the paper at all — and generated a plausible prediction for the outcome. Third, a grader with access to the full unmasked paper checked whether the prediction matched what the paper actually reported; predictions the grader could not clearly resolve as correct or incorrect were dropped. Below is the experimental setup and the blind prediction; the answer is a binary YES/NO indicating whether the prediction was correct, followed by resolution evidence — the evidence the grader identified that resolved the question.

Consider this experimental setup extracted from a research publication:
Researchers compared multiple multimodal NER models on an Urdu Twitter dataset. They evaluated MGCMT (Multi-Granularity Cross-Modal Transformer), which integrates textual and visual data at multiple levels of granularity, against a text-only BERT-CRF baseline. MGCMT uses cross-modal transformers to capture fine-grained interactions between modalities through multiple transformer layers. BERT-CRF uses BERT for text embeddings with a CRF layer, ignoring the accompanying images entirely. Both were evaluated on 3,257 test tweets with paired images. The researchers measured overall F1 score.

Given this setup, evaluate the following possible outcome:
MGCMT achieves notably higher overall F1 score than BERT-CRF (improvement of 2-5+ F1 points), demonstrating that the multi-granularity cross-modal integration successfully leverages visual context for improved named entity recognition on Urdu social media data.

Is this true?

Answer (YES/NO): NO